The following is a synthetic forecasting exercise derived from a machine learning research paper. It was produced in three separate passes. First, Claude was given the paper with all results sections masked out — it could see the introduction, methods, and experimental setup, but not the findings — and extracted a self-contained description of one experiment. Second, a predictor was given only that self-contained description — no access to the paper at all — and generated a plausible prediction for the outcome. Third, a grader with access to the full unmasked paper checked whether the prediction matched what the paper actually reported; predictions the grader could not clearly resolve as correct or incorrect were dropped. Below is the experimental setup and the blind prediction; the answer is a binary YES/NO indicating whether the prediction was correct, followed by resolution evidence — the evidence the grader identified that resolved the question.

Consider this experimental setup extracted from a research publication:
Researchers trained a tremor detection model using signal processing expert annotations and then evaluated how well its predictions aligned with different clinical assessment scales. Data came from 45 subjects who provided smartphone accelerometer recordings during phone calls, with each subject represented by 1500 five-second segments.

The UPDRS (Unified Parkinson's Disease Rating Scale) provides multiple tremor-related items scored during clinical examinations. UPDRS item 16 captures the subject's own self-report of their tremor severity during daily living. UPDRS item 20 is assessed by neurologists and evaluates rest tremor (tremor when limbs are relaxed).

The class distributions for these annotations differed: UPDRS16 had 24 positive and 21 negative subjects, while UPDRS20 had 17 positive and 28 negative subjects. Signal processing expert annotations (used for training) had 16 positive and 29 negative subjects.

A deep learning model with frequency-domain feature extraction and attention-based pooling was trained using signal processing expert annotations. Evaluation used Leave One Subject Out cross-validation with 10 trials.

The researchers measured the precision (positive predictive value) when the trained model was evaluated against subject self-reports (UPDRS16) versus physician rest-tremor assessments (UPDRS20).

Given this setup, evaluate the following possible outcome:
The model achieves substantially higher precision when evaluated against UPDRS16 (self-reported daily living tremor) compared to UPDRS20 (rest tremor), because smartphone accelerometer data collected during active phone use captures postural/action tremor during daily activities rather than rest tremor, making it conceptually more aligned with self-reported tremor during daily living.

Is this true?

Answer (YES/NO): YES